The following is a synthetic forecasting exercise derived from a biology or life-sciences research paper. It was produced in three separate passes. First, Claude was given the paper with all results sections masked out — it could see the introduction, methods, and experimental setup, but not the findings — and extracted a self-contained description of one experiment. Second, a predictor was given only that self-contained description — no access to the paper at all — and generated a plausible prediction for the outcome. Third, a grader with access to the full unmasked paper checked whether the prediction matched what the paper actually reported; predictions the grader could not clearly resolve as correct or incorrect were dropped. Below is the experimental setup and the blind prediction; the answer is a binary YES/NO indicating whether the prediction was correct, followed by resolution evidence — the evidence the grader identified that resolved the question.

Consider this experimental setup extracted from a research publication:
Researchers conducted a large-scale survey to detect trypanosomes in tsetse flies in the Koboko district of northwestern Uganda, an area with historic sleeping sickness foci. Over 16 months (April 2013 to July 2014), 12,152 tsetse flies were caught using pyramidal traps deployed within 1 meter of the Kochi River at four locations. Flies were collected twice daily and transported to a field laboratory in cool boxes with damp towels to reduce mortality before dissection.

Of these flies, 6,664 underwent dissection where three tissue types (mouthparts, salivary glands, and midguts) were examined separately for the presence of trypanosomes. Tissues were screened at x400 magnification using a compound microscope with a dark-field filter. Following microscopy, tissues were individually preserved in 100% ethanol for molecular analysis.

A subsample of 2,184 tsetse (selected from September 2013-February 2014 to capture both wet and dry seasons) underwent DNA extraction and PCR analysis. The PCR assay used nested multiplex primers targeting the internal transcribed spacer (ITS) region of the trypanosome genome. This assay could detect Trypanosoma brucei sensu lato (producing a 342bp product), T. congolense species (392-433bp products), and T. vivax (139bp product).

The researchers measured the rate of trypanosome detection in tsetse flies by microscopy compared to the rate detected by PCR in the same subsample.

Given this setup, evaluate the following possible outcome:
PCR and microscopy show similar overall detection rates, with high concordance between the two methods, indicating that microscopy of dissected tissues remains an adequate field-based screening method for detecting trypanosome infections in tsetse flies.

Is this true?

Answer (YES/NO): NO